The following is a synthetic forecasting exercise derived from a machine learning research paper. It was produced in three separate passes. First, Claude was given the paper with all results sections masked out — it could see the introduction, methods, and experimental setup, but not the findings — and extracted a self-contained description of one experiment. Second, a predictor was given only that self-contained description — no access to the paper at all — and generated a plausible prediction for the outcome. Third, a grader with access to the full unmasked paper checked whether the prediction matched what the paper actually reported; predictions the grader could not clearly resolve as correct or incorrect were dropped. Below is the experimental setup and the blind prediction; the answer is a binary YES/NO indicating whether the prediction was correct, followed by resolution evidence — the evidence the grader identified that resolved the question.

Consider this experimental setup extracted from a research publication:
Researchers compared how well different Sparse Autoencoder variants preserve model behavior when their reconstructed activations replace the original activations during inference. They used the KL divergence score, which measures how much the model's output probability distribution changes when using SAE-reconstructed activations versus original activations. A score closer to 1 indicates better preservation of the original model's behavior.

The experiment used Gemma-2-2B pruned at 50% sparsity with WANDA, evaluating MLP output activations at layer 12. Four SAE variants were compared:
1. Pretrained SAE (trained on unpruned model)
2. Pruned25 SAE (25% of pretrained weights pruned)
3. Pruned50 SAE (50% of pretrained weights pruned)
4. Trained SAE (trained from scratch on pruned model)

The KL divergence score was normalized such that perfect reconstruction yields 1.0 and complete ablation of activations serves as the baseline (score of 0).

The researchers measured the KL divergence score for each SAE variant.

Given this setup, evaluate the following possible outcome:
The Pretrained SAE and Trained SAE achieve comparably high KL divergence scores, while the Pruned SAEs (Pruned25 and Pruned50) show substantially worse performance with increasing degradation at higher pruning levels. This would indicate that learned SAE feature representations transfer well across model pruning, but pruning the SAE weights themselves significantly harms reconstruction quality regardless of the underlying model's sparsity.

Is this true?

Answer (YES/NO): NO